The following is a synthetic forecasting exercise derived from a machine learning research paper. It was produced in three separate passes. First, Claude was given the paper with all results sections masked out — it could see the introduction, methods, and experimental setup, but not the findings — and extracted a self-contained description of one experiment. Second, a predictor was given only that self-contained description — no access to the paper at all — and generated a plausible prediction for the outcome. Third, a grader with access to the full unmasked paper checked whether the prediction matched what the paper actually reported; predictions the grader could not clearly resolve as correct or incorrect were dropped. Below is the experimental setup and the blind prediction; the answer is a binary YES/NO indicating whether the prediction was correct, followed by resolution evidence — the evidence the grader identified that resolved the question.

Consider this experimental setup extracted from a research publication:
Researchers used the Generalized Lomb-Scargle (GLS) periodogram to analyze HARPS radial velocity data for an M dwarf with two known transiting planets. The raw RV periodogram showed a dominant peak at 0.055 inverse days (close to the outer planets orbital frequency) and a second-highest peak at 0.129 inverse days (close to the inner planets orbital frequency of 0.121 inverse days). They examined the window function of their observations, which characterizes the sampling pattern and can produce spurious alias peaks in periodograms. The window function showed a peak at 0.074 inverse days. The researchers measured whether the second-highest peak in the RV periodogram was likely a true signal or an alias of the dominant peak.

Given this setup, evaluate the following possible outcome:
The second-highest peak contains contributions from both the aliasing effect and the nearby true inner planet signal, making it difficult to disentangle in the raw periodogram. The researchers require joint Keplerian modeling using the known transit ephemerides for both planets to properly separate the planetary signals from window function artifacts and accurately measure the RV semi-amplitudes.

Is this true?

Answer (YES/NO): NO